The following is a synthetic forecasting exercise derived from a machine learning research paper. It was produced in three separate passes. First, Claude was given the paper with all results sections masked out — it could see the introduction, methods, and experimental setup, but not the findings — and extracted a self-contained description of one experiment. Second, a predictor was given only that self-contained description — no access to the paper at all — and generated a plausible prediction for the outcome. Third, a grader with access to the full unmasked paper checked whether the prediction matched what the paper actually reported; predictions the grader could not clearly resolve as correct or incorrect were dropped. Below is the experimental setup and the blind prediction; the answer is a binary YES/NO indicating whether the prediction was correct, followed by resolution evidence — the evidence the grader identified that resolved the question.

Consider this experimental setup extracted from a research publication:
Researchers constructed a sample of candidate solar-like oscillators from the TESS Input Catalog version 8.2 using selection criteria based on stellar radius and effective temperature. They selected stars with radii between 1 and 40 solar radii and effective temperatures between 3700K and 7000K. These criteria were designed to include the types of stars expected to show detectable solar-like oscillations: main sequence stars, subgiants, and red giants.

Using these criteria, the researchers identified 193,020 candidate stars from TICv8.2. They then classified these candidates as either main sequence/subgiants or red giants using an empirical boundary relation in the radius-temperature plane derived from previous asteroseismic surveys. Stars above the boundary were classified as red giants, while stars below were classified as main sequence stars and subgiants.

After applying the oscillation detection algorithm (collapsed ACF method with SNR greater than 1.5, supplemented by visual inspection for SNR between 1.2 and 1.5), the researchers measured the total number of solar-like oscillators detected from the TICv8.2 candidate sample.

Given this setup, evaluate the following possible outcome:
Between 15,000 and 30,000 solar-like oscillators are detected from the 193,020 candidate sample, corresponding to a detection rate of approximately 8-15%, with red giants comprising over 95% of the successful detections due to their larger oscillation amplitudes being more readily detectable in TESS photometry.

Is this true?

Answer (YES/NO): NO